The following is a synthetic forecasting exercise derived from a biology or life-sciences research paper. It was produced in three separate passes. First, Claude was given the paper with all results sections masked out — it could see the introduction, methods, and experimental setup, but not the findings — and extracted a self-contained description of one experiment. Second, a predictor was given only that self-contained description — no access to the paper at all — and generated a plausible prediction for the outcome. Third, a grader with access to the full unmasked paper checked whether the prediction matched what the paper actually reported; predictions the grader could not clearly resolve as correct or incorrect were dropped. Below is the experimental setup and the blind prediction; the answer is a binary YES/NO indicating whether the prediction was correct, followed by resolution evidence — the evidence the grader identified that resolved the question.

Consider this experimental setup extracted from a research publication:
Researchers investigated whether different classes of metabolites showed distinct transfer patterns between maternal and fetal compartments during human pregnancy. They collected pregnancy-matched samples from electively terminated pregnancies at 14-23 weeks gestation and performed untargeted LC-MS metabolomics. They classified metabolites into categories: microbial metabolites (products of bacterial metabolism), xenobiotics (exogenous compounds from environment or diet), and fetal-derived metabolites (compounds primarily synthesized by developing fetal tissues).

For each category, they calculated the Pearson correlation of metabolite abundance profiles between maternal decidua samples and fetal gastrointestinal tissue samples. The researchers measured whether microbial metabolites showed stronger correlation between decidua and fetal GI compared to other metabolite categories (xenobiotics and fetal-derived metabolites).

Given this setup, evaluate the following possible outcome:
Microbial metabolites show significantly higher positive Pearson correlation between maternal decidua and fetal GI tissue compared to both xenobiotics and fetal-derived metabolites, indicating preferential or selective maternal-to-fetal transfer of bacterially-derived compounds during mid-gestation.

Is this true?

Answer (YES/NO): NO